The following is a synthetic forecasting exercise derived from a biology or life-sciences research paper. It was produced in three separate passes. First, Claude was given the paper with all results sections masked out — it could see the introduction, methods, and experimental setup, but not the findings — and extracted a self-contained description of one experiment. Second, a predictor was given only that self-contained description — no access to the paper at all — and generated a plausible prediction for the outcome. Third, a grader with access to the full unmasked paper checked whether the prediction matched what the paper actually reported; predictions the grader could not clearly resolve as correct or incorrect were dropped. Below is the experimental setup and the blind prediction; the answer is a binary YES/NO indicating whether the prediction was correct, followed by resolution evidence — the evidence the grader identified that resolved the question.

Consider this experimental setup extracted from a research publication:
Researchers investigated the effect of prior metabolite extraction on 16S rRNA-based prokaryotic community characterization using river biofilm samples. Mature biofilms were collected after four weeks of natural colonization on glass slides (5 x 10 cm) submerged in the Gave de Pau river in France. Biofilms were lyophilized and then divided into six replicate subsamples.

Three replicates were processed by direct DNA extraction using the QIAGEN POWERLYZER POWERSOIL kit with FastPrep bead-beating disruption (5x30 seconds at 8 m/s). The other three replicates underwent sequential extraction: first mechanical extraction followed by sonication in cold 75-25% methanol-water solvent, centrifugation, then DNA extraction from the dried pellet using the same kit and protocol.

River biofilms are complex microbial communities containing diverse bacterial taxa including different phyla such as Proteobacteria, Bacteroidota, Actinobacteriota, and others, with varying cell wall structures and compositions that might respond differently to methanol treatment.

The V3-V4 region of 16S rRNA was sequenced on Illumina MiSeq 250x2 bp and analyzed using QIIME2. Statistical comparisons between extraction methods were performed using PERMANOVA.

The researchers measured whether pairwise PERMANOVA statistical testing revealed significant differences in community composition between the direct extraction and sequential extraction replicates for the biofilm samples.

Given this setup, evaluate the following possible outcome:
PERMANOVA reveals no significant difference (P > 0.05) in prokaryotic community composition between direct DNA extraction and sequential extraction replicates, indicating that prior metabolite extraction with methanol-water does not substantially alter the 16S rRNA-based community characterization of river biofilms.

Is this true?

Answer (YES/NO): YES